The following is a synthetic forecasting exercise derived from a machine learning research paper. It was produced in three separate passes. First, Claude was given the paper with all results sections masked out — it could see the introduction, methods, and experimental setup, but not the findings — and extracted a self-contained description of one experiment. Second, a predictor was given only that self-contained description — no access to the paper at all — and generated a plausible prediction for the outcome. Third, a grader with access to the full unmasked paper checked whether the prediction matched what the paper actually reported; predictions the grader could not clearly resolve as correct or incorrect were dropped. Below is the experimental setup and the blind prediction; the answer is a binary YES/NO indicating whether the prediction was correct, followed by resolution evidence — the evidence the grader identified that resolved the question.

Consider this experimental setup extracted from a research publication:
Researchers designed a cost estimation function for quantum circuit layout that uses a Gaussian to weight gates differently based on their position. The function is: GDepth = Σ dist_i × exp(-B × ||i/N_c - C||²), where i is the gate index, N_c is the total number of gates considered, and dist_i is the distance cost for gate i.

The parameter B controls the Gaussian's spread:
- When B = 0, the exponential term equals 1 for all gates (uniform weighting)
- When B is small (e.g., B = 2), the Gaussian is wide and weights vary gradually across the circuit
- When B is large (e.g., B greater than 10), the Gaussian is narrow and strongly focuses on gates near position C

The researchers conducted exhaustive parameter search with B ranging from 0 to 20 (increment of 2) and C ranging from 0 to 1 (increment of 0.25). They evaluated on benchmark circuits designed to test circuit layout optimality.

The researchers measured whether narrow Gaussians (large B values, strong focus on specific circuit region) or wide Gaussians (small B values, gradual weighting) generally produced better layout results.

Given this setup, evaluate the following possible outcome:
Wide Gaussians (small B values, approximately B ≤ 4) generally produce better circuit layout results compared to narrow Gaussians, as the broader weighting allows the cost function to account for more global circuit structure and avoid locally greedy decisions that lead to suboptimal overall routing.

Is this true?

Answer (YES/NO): NO